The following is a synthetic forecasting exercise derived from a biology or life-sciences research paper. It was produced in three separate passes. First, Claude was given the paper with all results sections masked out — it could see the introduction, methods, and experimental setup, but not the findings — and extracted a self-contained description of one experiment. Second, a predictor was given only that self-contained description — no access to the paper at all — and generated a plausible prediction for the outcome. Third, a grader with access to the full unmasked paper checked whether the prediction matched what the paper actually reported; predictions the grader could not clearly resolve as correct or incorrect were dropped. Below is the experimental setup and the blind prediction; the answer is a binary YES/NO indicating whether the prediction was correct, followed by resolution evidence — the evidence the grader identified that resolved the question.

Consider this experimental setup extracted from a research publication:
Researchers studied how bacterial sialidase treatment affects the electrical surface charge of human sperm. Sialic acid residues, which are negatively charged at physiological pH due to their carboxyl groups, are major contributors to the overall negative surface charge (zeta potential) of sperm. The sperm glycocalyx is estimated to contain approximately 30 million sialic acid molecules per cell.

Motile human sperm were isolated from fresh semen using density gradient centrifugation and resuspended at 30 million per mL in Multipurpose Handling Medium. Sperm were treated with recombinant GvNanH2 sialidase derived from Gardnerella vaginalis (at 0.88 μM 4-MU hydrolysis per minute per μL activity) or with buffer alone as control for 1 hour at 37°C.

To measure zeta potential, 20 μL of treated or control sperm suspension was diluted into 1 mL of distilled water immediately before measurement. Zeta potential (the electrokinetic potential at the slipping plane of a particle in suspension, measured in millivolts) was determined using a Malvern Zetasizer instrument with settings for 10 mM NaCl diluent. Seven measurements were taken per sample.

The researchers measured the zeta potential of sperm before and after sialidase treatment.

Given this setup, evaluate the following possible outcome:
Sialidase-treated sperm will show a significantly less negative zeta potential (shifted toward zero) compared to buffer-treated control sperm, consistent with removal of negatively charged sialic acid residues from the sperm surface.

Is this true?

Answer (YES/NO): YES